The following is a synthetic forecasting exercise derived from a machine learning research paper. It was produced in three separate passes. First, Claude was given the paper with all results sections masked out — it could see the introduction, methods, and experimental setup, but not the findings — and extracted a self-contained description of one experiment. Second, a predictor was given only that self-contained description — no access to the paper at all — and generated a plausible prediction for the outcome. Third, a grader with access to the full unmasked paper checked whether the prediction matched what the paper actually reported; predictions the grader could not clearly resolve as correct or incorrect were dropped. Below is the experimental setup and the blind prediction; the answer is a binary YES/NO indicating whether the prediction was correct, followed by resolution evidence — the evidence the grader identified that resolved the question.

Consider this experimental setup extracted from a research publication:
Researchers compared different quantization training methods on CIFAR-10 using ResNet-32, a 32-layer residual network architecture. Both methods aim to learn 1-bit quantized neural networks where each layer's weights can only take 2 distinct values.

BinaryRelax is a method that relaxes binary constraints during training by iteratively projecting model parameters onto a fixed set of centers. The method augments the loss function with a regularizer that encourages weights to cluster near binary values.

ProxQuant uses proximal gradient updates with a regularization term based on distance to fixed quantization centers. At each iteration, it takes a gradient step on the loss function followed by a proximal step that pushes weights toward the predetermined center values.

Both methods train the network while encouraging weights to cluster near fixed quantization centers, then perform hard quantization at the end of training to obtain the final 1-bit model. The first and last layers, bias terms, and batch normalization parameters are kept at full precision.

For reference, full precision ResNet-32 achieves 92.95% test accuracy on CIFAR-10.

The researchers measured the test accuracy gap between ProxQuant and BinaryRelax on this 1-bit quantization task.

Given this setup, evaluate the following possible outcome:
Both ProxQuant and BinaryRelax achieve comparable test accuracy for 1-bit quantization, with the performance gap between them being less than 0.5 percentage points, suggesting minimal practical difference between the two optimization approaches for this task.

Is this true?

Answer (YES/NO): NO